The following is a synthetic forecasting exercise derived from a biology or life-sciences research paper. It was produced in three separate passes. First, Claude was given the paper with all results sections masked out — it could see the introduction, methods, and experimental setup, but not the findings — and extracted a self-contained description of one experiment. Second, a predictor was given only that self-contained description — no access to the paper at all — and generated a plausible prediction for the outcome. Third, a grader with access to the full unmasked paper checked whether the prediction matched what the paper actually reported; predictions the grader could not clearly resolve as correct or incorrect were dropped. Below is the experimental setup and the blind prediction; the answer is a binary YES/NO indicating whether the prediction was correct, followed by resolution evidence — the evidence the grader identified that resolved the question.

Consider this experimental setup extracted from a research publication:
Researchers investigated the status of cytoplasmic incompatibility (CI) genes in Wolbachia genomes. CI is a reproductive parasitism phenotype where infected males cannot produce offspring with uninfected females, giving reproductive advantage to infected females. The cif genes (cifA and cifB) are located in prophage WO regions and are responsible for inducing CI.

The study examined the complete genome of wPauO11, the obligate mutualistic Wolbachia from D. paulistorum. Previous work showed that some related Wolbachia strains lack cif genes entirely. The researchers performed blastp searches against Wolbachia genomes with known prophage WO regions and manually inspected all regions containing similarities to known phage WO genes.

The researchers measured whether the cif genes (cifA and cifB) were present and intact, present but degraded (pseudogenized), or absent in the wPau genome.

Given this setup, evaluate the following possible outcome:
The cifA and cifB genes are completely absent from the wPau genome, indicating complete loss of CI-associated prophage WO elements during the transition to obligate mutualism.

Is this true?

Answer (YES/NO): NO